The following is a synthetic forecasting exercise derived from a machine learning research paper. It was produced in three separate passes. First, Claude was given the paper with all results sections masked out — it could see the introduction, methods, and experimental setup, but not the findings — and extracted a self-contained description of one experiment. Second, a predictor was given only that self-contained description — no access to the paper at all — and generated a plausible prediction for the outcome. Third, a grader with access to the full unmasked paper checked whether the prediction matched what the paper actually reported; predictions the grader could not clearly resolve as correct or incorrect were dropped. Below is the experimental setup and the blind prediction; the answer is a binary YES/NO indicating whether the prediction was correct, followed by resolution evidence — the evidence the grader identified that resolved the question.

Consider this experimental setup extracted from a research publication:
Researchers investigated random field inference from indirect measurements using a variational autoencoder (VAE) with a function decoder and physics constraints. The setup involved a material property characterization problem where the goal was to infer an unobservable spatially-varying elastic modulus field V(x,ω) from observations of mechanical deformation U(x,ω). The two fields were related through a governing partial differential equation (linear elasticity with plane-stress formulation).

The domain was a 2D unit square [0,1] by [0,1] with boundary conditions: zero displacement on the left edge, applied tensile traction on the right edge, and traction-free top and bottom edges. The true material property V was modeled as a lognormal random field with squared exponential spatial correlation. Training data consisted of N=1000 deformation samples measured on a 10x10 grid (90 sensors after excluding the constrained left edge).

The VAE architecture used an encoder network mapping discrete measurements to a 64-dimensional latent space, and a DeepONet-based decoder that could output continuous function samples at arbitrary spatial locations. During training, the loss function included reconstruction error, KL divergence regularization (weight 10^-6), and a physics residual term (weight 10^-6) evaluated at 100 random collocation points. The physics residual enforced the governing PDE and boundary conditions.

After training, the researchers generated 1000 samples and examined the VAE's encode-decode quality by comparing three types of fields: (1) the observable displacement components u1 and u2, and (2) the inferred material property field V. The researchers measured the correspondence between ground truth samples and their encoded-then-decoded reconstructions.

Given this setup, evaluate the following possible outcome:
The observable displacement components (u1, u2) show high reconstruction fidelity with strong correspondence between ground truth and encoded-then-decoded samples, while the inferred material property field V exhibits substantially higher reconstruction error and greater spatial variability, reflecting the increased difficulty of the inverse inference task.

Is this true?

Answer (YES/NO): YES